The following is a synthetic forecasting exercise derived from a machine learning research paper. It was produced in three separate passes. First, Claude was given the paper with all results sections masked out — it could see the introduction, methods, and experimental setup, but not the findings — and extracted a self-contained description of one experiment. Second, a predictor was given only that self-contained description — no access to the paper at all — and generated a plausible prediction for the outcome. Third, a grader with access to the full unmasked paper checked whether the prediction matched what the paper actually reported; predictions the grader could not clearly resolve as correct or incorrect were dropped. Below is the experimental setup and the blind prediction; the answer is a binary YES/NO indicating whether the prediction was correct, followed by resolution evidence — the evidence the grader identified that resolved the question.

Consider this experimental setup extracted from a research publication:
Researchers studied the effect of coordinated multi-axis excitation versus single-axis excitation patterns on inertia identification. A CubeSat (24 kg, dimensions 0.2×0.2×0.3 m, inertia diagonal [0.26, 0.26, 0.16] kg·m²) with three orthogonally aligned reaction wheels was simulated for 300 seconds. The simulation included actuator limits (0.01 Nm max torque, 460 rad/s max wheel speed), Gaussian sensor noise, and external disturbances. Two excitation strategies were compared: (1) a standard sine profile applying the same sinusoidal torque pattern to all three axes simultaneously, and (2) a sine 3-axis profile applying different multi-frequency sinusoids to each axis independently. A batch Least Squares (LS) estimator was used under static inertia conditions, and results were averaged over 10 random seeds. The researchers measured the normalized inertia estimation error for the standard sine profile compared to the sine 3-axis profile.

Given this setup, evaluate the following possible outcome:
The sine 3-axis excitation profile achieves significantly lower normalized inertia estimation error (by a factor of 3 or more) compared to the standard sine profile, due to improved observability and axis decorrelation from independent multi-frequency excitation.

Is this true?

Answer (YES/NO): NO